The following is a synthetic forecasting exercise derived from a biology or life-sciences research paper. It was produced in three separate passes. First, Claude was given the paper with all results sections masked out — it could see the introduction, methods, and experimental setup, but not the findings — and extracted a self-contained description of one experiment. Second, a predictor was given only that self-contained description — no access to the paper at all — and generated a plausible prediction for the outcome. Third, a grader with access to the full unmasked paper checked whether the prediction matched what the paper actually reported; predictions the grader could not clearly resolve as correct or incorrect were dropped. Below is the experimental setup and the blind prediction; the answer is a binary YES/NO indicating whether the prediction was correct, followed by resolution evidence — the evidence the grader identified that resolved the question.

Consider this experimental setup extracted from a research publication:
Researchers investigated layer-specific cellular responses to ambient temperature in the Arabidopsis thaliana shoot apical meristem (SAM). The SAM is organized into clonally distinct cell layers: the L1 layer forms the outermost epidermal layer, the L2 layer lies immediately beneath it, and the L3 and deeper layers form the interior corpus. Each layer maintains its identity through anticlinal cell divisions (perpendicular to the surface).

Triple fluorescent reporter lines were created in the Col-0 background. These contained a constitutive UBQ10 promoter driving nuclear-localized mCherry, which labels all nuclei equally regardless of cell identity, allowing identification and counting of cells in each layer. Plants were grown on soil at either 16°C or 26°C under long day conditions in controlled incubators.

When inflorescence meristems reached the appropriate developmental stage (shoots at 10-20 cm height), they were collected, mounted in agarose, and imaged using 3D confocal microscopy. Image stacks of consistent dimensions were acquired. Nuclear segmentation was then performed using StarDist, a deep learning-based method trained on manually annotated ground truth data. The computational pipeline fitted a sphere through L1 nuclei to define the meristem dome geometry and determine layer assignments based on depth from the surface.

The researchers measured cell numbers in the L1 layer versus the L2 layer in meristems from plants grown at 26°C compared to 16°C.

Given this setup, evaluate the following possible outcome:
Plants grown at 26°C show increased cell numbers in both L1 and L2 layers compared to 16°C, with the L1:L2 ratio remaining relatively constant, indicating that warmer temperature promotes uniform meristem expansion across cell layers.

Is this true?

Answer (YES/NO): NO